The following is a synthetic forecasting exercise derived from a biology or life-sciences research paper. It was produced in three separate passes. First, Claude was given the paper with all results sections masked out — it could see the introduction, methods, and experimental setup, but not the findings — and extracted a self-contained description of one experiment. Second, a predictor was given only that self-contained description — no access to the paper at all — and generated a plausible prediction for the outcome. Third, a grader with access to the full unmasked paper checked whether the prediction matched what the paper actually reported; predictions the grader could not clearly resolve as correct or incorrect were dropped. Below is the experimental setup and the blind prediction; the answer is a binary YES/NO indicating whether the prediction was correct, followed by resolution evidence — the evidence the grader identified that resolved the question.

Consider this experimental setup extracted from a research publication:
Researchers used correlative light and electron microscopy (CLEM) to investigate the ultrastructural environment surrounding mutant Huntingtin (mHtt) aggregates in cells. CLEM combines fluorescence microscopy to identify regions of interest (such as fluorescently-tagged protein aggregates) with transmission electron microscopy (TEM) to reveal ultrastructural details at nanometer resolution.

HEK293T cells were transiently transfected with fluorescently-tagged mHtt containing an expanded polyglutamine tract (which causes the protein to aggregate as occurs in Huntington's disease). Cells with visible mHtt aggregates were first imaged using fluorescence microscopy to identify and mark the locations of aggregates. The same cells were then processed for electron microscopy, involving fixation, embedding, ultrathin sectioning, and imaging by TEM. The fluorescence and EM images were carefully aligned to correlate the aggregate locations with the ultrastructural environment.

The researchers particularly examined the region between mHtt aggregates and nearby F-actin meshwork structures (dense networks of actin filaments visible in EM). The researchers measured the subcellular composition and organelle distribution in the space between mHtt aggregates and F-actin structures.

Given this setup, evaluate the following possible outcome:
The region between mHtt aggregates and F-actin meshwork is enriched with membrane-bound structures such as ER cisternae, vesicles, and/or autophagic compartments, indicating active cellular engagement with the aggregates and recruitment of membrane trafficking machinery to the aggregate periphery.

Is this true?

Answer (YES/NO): NO